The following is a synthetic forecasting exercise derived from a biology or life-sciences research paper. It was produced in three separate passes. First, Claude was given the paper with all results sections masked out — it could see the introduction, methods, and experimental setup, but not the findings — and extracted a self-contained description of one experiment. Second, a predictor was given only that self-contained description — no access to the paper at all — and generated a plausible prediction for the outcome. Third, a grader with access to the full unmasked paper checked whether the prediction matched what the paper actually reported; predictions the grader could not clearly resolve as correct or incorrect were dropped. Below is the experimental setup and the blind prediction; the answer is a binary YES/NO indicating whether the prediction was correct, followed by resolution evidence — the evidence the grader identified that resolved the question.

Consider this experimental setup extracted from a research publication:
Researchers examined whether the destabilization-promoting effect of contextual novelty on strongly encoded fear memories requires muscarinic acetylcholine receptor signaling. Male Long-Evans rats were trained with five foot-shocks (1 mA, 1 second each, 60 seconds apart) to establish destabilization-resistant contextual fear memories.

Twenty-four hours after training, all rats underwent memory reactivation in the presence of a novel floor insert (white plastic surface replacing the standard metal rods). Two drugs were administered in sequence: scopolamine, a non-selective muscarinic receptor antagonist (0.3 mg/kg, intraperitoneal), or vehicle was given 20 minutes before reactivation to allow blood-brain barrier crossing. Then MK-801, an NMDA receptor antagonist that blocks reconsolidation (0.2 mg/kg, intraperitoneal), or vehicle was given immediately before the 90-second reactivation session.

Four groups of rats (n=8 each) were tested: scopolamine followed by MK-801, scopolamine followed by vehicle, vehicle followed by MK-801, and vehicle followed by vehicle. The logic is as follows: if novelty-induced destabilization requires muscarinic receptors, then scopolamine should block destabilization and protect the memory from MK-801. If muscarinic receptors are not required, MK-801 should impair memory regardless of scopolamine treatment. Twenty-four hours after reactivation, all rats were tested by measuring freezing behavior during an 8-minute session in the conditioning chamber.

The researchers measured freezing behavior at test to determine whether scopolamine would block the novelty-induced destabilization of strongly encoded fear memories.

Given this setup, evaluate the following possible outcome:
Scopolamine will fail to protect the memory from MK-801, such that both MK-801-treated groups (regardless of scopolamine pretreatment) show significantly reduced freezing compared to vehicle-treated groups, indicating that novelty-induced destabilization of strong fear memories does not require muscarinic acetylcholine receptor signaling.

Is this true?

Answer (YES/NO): NO